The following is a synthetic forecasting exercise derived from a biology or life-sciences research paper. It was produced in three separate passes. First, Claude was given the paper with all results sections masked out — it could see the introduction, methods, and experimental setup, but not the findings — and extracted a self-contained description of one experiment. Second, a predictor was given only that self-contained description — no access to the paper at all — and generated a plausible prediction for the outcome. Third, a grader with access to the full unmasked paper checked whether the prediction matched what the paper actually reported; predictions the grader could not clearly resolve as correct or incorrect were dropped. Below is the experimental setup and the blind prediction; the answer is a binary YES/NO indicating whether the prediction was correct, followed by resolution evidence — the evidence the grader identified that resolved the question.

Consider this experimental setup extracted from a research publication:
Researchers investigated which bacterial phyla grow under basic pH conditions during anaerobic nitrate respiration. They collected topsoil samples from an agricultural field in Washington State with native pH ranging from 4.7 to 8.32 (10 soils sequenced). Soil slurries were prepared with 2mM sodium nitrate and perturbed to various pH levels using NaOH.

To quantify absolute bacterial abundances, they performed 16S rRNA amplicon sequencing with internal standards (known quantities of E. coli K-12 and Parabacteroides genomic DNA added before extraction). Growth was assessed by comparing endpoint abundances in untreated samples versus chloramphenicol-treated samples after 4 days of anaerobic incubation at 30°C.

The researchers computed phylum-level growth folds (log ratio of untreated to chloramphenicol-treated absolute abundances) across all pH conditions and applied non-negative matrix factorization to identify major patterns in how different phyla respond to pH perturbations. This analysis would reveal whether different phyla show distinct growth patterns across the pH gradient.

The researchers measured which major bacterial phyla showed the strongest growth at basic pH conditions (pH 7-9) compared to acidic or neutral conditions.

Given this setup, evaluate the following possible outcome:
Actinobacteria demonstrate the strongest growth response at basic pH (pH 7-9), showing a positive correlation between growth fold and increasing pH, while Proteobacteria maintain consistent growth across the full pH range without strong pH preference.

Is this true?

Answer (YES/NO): NO